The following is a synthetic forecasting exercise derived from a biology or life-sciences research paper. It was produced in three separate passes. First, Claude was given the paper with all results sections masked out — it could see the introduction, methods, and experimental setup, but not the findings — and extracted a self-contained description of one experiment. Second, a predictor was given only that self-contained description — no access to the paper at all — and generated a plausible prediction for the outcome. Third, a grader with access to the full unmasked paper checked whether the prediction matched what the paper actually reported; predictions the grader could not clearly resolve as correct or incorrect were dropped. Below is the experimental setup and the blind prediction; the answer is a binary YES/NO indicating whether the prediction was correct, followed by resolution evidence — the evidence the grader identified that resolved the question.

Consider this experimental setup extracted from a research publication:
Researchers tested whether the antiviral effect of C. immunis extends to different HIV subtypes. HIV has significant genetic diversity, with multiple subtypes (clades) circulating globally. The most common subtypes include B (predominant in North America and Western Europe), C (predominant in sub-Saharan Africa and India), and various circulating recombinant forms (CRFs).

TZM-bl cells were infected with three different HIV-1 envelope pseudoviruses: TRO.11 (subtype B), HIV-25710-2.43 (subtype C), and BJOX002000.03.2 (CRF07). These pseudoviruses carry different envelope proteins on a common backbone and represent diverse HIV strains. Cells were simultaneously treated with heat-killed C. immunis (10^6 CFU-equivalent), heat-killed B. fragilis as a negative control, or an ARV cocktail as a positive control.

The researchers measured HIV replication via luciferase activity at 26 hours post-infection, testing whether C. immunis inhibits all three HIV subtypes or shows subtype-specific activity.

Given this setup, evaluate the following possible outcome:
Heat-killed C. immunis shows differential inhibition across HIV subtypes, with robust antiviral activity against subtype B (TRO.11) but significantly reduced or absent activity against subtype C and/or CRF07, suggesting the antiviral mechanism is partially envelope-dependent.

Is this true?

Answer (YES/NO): NO